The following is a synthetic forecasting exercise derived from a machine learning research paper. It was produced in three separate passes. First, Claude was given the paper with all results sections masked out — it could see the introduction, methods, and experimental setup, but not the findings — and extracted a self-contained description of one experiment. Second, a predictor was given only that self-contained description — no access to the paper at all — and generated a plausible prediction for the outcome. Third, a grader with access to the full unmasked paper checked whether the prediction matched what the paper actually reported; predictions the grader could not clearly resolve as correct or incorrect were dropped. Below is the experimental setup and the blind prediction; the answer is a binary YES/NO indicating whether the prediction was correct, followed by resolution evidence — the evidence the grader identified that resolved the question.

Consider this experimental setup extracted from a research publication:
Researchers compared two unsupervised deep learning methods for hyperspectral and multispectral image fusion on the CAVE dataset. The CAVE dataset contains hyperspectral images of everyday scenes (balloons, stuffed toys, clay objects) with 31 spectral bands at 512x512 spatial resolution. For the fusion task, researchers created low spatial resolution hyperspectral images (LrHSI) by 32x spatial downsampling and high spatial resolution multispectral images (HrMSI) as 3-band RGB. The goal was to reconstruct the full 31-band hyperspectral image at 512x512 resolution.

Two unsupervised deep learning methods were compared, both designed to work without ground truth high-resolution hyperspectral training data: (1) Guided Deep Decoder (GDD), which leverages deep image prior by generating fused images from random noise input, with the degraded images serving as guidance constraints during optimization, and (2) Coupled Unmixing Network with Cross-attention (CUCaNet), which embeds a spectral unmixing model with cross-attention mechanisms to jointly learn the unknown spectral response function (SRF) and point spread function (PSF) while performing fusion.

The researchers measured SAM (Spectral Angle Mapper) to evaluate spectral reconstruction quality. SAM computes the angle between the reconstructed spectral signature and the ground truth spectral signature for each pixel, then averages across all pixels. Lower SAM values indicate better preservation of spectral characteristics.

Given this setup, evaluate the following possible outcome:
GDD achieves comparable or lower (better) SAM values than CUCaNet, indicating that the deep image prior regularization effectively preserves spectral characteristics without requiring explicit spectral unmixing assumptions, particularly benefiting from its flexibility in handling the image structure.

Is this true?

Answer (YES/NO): YES